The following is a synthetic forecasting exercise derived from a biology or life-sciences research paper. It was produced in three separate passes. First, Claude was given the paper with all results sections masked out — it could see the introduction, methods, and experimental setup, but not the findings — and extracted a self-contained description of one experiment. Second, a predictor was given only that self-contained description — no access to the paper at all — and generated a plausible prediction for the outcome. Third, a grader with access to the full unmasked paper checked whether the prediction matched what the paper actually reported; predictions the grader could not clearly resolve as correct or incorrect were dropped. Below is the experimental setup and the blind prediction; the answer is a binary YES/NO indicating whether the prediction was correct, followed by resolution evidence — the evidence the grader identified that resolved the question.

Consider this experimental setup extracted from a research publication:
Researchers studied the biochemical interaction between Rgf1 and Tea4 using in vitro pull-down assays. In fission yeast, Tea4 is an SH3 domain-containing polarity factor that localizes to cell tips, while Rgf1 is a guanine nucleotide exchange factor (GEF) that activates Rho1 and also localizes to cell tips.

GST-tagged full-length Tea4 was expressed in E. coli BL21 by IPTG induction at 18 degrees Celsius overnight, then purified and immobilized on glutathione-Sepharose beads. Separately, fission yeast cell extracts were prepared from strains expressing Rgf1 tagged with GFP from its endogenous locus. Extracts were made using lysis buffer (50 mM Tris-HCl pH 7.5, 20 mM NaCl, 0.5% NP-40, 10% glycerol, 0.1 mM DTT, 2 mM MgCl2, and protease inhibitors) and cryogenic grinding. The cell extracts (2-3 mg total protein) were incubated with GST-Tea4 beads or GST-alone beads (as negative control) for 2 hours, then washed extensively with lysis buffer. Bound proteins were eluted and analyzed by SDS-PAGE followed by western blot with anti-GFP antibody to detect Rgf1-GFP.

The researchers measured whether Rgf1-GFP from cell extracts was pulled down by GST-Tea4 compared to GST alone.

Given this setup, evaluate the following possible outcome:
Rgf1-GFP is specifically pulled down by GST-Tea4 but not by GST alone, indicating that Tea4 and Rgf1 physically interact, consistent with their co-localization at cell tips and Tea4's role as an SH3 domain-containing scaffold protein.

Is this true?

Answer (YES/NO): YES